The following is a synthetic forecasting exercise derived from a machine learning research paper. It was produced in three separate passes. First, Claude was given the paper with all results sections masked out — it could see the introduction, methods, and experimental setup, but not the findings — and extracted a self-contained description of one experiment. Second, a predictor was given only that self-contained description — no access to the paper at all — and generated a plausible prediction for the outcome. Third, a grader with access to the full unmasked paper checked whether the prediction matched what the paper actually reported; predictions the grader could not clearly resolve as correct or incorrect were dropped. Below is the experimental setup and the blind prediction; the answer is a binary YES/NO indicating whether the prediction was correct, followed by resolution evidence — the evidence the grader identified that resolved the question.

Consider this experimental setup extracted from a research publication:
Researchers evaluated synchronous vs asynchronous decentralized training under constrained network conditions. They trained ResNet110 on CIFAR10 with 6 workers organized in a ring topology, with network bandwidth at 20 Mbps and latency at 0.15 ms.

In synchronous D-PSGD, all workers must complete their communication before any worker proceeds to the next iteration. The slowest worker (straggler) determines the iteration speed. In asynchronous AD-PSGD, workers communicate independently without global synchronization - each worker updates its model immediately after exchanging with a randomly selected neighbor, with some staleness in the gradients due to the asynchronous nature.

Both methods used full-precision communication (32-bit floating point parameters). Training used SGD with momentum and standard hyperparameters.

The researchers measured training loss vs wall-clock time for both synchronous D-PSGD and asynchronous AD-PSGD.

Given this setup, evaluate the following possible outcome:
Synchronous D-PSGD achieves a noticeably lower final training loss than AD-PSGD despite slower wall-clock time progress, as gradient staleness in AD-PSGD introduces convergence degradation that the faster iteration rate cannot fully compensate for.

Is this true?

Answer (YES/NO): NO